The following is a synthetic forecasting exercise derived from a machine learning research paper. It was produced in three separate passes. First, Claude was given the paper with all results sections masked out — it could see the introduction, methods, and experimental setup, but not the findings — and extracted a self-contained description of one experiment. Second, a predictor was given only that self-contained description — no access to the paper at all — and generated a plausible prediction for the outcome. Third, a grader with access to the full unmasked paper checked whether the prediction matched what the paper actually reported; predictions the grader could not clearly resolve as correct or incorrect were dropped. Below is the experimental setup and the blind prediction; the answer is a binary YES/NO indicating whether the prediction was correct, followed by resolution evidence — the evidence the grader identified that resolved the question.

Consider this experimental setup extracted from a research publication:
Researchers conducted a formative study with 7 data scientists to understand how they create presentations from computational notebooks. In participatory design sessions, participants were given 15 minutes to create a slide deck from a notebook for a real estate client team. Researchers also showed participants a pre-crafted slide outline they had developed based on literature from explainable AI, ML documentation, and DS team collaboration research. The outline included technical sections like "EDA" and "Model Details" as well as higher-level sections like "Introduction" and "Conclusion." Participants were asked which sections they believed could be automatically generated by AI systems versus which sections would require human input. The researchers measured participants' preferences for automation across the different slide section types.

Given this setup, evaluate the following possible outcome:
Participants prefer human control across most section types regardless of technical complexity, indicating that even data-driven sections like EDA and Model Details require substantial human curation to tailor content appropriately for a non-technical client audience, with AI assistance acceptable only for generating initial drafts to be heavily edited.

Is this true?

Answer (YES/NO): NO